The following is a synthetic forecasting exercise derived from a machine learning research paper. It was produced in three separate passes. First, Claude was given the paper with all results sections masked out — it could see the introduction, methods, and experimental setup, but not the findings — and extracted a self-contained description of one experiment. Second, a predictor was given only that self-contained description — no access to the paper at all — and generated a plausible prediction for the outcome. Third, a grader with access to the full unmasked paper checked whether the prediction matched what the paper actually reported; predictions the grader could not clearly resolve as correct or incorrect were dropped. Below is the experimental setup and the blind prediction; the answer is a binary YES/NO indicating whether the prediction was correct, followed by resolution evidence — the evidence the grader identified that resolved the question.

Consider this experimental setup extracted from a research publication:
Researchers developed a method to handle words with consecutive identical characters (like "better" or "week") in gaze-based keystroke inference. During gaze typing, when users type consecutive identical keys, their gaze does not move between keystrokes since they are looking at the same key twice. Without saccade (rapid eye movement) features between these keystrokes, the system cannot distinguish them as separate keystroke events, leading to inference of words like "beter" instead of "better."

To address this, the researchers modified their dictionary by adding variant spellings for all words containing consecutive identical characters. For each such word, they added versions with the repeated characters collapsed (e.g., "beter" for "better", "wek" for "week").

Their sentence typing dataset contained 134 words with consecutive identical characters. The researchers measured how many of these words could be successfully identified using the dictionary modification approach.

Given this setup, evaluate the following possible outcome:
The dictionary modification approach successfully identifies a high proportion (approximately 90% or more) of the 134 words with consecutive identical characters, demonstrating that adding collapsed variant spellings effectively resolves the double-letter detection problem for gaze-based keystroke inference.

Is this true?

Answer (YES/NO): NO